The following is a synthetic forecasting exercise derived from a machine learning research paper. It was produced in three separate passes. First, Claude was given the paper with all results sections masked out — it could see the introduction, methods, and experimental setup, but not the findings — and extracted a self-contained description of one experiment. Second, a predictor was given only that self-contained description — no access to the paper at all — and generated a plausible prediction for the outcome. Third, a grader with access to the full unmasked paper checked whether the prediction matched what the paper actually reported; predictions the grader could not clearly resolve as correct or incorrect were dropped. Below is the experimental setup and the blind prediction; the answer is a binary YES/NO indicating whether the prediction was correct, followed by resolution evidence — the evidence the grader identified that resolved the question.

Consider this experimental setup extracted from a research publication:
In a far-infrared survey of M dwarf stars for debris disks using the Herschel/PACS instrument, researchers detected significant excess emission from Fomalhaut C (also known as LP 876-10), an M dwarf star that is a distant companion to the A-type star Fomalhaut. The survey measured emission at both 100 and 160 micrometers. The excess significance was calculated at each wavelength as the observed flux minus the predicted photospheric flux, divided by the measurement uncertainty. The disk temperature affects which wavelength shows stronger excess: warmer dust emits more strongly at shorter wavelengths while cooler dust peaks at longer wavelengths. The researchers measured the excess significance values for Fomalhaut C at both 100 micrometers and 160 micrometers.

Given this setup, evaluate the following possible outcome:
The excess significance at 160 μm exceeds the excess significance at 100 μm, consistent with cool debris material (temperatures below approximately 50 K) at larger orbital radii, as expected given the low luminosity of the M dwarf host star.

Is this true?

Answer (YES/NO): YES